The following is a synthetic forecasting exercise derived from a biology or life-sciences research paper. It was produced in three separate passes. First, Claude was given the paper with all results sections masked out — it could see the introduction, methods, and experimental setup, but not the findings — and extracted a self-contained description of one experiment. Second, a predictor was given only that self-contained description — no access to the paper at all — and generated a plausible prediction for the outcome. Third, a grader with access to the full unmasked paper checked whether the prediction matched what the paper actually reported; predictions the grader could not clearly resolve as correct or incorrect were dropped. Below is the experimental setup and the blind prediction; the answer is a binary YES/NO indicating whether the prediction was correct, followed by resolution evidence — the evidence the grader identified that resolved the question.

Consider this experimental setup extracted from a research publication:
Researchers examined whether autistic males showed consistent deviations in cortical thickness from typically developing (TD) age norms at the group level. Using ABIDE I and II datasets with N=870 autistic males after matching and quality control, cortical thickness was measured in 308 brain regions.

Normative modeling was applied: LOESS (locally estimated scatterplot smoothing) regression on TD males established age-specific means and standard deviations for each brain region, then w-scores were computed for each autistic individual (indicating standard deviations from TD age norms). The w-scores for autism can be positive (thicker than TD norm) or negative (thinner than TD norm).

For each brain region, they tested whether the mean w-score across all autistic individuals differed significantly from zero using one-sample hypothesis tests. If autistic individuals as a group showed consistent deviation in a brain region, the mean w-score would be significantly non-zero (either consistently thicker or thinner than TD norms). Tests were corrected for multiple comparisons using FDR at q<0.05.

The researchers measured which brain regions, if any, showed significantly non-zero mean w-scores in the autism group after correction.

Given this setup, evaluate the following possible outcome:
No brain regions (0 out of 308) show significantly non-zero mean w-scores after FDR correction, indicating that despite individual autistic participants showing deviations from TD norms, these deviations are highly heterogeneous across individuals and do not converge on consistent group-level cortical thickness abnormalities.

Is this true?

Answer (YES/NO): YES